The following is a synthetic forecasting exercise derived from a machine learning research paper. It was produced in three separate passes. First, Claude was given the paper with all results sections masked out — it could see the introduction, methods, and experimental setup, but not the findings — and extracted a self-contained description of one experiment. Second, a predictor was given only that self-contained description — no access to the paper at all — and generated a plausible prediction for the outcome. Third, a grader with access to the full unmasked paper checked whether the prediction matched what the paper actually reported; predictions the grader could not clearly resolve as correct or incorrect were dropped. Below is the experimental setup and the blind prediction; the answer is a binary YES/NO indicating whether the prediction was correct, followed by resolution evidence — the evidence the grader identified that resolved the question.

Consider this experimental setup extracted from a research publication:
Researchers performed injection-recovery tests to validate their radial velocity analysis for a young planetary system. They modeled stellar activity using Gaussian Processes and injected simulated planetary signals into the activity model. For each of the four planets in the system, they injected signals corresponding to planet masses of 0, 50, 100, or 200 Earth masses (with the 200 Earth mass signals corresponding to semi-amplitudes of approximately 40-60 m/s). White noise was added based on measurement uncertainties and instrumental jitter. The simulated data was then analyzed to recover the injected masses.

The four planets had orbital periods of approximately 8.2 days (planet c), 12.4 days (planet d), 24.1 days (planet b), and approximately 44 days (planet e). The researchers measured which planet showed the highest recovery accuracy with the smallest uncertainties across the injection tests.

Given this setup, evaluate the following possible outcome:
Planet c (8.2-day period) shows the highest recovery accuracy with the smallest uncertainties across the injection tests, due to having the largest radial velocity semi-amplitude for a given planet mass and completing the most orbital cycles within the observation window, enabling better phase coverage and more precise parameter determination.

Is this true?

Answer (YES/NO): YES